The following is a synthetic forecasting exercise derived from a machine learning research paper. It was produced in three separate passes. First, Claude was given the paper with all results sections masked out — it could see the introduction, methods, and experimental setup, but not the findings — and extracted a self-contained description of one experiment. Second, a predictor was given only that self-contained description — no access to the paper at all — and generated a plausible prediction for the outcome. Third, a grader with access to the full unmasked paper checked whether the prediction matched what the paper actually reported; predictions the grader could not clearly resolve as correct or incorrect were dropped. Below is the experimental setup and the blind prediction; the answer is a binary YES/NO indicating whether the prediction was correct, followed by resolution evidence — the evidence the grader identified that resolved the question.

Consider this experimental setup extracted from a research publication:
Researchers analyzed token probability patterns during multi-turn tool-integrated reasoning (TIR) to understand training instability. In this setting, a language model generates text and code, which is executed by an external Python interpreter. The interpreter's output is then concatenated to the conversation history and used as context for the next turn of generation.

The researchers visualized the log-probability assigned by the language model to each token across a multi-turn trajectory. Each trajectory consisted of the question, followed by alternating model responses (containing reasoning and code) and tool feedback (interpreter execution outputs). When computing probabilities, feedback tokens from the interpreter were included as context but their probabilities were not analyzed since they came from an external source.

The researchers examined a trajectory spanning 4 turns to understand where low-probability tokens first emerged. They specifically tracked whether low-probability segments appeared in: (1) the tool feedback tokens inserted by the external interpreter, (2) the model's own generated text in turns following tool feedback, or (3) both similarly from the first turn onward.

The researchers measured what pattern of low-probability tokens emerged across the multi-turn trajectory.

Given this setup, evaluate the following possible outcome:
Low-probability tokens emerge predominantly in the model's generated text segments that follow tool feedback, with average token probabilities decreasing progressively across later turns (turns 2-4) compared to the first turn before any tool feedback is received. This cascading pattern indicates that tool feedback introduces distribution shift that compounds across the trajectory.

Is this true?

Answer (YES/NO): YES